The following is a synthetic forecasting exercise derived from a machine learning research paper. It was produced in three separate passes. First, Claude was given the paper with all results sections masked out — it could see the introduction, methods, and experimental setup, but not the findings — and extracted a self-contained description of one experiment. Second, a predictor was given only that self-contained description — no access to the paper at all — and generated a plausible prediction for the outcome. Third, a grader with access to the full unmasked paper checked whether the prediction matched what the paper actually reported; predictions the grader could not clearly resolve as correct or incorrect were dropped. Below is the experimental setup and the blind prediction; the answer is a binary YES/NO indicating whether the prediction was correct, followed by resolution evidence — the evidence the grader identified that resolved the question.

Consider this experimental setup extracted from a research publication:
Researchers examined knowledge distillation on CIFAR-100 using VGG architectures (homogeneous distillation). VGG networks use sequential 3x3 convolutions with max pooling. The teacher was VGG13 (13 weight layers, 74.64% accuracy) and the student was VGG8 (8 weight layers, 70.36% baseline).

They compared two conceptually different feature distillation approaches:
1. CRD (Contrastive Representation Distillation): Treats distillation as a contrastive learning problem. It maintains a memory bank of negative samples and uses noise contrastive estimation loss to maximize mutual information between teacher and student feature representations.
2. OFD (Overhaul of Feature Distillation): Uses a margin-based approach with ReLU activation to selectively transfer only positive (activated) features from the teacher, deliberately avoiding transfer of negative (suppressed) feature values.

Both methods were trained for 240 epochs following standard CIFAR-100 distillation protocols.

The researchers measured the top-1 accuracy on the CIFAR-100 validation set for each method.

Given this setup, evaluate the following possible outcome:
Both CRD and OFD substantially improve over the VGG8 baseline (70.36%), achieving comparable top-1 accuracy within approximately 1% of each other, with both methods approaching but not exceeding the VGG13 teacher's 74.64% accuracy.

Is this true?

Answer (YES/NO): YES